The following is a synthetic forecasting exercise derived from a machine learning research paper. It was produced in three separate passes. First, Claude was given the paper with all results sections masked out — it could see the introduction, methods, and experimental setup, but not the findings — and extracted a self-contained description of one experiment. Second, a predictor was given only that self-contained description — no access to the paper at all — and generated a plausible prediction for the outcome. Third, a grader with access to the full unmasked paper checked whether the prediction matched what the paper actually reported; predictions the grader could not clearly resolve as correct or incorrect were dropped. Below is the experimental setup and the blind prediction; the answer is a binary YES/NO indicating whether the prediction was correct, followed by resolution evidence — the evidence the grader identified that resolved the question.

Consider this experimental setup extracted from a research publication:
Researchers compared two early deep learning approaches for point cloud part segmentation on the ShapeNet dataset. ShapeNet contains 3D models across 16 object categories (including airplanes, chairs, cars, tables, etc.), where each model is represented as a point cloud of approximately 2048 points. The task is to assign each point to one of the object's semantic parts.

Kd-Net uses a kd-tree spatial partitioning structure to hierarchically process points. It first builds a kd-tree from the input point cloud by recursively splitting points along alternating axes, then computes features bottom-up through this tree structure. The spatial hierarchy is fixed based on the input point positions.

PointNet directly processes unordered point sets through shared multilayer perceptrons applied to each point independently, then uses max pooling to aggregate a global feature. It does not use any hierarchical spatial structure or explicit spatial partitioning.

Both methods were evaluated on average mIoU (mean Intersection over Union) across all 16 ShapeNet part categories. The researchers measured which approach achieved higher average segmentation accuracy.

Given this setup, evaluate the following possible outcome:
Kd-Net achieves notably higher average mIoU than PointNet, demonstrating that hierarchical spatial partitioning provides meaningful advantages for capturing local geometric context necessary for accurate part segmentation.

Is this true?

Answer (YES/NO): NO